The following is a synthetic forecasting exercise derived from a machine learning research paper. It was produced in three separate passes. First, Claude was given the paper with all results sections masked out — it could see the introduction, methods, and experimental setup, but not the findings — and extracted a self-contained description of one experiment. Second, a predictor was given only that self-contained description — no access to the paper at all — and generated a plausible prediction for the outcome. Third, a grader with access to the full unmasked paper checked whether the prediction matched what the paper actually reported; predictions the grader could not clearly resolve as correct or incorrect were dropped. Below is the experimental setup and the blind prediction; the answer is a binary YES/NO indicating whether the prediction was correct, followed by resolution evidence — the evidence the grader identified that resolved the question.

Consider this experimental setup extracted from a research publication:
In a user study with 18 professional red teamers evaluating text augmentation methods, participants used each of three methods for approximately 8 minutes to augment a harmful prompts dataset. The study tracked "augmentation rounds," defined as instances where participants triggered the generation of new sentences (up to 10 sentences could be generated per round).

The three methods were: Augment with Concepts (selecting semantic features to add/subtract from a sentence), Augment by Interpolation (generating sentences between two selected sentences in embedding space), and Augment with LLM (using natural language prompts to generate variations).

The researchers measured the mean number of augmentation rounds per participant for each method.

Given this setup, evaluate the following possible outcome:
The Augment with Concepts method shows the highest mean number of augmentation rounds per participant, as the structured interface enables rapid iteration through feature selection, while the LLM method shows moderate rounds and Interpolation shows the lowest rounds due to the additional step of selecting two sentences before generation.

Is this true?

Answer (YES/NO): NO